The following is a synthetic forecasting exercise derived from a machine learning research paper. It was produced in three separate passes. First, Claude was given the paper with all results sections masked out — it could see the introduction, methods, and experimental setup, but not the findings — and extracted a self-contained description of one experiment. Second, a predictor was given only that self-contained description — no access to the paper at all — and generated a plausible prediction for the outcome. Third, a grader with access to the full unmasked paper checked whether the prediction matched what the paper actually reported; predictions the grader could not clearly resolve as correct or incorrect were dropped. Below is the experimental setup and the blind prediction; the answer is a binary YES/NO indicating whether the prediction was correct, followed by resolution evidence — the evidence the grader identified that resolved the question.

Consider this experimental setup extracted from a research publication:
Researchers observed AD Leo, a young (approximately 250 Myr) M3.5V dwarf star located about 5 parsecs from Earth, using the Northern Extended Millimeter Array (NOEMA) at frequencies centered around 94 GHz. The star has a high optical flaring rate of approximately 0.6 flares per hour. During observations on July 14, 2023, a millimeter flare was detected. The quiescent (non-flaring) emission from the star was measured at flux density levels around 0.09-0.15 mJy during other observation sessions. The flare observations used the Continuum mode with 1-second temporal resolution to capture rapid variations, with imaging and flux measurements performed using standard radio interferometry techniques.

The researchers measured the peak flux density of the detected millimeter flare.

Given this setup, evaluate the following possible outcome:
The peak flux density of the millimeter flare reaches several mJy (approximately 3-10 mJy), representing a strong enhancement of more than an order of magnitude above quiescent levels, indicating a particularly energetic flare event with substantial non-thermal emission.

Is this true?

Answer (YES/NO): NO